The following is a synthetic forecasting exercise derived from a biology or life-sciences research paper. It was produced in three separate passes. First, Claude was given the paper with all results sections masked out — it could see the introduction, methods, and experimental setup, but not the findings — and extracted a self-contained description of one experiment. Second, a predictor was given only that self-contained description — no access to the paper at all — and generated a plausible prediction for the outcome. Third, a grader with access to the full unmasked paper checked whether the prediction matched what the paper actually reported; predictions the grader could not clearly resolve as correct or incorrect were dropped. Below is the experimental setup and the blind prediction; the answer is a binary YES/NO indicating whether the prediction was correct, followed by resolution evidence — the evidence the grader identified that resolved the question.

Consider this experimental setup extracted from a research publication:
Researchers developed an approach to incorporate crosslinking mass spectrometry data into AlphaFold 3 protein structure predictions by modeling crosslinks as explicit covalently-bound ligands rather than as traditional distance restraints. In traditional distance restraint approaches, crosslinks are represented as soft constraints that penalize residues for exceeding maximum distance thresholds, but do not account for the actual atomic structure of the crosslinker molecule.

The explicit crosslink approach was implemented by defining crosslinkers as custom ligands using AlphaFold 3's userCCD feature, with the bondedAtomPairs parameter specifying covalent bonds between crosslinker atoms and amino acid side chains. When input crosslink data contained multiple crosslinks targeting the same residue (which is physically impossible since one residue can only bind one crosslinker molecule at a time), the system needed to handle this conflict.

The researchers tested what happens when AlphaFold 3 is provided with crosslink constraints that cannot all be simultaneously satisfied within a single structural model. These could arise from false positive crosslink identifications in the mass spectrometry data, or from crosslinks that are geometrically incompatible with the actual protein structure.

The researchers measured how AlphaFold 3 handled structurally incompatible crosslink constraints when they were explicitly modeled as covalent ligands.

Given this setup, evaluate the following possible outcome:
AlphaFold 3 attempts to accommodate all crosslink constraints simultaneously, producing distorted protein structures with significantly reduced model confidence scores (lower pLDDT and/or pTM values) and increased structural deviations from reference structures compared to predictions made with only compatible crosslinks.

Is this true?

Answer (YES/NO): NO